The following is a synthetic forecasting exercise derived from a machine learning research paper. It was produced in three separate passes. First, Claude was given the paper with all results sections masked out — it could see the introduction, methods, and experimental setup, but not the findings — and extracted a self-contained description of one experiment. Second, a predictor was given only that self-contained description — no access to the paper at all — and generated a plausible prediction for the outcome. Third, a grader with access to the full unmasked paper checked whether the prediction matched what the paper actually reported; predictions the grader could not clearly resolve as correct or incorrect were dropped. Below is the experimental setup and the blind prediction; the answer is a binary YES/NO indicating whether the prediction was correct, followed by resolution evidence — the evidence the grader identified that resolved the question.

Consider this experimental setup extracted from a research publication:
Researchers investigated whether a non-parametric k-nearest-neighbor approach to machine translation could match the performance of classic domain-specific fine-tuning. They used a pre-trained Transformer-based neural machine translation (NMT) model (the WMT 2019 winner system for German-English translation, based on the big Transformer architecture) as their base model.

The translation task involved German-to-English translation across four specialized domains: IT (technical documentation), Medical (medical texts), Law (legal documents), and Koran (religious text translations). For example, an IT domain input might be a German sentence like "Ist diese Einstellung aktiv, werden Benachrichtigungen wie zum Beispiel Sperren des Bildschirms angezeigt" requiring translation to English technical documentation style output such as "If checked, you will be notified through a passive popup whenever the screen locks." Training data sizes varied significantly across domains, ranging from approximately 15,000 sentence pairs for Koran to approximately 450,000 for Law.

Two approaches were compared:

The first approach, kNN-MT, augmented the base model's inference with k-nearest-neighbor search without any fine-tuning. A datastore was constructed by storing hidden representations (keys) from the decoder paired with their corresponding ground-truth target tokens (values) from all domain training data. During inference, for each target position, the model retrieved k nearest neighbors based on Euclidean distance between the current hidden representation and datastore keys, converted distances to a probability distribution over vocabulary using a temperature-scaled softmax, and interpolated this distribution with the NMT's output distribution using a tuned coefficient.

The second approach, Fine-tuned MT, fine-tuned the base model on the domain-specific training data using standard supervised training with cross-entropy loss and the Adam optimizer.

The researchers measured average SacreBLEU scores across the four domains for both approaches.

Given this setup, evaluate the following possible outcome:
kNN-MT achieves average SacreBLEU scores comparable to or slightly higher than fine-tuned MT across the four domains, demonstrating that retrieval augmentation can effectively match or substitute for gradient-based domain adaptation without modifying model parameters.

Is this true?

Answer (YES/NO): NO